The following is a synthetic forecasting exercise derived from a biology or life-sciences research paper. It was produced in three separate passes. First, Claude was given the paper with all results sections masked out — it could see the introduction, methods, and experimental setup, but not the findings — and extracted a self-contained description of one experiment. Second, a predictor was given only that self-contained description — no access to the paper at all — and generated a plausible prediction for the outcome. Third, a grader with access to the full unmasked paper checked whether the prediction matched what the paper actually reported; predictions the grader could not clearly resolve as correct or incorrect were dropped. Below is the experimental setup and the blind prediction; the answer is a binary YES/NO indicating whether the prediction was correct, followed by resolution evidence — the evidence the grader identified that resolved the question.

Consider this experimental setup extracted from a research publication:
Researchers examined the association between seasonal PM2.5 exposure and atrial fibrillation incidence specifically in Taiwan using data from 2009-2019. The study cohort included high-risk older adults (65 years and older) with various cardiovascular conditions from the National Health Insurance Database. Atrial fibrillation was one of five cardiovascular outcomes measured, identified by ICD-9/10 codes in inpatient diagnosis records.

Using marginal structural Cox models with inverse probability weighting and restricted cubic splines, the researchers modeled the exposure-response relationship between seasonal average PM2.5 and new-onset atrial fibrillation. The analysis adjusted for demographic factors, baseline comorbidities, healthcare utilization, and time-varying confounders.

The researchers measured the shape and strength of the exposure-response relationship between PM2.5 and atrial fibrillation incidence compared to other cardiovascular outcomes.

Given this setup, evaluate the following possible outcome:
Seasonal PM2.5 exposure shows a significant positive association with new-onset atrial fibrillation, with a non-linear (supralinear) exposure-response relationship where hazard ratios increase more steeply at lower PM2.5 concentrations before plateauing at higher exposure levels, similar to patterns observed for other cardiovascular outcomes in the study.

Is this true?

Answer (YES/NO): NO